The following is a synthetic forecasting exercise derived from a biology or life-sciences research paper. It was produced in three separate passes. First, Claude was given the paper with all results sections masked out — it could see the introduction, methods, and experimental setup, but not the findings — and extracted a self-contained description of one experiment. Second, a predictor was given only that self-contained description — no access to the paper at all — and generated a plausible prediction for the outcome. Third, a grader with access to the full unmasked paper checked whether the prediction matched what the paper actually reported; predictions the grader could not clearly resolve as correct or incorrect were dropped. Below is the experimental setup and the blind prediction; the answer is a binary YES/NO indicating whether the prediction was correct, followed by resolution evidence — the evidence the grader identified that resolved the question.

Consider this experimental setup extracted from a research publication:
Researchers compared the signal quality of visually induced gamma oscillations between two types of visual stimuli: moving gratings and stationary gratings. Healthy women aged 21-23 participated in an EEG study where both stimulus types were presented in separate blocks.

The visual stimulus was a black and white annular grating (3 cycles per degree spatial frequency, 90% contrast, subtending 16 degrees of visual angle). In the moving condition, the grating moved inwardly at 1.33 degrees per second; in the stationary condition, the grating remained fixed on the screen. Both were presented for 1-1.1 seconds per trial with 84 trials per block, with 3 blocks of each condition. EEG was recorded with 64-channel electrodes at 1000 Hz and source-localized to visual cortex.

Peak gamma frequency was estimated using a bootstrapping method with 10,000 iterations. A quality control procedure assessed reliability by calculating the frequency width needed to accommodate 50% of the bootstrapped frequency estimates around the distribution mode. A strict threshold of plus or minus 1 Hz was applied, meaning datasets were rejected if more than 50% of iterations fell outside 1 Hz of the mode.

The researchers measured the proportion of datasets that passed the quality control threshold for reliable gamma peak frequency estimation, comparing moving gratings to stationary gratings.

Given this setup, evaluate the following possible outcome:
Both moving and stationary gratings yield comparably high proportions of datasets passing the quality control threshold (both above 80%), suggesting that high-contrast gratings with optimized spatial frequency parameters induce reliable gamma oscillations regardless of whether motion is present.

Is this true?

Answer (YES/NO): NO